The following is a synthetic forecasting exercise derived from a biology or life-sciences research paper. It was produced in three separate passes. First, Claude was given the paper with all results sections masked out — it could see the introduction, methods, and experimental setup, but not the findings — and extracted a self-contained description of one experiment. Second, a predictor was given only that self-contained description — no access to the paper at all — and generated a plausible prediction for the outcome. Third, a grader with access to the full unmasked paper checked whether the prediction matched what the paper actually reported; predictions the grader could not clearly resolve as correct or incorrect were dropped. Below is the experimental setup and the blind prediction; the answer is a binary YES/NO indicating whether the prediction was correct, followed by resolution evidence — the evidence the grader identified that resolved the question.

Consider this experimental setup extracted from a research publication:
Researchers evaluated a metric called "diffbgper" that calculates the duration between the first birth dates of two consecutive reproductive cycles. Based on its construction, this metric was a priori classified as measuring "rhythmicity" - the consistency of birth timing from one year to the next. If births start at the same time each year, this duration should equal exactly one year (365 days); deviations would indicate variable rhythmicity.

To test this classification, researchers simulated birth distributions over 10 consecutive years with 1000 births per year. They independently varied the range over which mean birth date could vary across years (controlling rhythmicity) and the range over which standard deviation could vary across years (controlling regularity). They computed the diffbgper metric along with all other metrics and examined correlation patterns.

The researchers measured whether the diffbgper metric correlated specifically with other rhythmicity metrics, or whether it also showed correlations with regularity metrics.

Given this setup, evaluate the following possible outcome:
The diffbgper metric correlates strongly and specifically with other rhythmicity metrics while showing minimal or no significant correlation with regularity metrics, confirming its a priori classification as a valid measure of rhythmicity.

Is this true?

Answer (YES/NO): NO